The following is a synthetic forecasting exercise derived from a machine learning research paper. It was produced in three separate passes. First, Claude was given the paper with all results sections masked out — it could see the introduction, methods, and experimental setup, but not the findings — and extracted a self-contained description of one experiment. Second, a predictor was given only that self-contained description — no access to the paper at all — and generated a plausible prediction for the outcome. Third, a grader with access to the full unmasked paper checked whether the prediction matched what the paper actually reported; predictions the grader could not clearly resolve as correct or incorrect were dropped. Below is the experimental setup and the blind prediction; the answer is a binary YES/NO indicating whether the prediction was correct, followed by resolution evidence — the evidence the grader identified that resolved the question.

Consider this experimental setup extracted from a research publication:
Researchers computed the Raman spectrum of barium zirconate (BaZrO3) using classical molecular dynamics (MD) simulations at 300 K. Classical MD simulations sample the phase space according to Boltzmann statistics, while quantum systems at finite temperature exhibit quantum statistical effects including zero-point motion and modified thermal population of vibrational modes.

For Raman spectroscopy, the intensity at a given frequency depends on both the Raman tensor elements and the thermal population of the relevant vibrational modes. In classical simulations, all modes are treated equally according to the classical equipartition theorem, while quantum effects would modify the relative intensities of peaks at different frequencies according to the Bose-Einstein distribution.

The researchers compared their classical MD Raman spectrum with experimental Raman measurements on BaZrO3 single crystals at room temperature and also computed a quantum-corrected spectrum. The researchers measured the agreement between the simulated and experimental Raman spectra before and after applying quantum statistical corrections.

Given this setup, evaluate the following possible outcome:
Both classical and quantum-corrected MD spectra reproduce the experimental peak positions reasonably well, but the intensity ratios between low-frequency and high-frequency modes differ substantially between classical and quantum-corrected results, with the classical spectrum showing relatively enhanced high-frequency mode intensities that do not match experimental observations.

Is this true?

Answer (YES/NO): NO